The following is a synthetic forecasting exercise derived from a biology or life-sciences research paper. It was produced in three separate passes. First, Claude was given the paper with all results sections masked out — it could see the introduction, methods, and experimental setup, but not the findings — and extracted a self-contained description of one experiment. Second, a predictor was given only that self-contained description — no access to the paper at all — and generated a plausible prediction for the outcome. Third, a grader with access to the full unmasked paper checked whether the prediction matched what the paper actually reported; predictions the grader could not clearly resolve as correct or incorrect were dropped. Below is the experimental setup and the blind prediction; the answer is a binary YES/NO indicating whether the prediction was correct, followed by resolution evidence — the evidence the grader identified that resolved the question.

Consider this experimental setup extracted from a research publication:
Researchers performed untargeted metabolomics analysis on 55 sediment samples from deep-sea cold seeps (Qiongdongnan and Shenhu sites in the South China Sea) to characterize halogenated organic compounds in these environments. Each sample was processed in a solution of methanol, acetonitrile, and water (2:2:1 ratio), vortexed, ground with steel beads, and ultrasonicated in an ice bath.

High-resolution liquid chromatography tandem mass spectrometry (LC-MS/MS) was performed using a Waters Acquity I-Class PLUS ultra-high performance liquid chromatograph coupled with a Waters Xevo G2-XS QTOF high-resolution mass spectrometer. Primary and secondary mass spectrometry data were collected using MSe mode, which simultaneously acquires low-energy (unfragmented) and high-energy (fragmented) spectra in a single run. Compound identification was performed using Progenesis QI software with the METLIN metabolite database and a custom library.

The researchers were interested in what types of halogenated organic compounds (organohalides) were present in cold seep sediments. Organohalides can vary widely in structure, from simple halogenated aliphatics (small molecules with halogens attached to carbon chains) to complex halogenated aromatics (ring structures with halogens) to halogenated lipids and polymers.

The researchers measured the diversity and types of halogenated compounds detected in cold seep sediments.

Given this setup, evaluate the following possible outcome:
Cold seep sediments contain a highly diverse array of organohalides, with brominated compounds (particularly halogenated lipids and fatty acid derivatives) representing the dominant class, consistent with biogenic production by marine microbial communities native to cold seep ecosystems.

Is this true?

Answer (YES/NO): NO